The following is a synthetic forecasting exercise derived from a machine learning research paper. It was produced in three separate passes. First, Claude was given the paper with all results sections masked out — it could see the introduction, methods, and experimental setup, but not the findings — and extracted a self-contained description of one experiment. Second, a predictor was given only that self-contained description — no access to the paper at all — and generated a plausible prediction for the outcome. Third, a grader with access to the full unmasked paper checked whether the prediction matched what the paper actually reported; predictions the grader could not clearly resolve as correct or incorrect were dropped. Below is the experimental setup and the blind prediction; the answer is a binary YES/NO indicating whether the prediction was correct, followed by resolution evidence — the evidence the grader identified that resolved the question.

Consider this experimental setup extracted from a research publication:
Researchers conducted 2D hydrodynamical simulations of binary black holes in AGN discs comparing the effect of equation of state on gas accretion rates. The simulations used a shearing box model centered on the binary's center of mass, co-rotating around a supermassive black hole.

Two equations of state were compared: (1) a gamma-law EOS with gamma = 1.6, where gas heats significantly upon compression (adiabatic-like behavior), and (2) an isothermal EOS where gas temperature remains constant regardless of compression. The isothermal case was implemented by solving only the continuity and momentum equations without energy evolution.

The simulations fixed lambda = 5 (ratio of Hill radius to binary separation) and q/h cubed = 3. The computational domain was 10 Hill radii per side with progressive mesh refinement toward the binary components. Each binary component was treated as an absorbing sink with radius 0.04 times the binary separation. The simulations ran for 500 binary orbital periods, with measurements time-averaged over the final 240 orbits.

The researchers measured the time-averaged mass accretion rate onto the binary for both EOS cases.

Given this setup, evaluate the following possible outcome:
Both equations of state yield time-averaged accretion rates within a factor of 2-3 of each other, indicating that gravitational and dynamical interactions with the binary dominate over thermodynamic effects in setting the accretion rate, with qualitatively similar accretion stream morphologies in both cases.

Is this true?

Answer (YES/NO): NO